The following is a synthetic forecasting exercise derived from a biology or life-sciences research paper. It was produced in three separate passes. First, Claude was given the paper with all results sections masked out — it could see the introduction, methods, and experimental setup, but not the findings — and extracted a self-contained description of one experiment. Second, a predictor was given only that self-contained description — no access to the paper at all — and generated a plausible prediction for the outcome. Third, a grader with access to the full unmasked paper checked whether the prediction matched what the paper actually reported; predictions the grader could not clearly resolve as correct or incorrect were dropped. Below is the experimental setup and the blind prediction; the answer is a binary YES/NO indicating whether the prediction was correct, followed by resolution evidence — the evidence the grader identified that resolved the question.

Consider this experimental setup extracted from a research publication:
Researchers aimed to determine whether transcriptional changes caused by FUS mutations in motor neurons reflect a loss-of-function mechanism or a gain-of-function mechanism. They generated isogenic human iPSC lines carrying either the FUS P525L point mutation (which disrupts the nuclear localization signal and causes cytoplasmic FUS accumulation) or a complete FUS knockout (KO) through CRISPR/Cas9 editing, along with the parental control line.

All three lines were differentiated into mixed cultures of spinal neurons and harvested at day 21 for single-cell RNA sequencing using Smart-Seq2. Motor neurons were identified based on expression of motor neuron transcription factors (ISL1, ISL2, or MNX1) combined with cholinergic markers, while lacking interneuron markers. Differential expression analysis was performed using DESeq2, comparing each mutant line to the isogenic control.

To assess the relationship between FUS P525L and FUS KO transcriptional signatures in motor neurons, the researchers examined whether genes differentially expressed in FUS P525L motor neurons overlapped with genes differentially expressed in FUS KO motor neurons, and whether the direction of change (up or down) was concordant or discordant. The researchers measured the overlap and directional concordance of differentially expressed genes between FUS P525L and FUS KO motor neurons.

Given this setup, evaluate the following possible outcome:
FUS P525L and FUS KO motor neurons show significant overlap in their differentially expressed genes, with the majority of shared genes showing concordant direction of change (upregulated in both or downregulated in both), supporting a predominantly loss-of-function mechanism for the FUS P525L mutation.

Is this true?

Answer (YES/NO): NO